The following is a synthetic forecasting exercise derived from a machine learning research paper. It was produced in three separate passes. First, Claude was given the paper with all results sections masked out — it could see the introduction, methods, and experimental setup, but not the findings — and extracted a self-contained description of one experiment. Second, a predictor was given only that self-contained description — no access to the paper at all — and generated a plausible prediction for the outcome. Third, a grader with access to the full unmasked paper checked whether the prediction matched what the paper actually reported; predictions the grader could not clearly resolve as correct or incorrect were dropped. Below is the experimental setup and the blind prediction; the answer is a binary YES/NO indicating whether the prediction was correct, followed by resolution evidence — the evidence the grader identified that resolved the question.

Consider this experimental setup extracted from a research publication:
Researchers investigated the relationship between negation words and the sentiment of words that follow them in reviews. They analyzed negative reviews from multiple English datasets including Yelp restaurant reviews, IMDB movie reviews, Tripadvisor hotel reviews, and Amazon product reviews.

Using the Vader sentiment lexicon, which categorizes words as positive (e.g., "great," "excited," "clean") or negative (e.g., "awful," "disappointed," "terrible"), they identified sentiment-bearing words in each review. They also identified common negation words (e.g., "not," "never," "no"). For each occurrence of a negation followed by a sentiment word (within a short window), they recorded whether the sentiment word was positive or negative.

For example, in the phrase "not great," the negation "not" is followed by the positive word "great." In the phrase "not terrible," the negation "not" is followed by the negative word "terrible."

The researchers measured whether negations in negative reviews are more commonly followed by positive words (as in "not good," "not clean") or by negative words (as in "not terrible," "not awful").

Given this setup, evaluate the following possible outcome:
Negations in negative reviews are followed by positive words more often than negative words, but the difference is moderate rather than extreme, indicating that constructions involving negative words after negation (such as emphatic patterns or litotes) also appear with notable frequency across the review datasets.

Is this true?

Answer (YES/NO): NO